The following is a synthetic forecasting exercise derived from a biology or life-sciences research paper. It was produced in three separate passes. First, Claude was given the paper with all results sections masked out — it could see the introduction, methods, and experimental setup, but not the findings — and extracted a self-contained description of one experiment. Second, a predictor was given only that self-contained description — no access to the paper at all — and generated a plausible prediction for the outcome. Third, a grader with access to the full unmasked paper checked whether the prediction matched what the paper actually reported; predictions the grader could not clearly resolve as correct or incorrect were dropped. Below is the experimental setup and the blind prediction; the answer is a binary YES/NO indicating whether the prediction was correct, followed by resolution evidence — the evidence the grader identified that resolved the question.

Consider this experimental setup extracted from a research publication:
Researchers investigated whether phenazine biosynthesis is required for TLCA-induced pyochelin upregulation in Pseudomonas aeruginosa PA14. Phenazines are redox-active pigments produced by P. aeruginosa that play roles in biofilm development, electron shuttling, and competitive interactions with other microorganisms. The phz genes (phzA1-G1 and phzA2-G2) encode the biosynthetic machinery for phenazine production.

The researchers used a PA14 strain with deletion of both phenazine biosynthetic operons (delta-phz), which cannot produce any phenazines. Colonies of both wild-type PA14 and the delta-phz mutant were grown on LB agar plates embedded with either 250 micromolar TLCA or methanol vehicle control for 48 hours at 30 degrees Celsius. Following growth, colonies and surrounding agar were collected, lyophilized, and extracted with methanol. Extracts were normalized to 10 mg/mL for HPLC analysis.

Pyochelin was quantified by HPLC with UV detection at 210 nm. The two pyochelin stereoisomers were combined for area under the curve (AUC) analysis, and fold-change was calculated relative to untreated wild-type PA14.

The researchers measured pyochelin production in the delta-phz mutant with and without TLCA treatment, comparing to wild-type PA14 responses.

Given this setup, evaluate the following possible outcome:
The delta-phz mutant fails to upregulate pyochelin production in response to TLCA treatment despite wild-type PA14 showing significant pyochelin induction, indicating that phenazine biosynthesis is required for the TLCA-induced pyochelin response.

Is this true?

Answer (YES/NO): NO